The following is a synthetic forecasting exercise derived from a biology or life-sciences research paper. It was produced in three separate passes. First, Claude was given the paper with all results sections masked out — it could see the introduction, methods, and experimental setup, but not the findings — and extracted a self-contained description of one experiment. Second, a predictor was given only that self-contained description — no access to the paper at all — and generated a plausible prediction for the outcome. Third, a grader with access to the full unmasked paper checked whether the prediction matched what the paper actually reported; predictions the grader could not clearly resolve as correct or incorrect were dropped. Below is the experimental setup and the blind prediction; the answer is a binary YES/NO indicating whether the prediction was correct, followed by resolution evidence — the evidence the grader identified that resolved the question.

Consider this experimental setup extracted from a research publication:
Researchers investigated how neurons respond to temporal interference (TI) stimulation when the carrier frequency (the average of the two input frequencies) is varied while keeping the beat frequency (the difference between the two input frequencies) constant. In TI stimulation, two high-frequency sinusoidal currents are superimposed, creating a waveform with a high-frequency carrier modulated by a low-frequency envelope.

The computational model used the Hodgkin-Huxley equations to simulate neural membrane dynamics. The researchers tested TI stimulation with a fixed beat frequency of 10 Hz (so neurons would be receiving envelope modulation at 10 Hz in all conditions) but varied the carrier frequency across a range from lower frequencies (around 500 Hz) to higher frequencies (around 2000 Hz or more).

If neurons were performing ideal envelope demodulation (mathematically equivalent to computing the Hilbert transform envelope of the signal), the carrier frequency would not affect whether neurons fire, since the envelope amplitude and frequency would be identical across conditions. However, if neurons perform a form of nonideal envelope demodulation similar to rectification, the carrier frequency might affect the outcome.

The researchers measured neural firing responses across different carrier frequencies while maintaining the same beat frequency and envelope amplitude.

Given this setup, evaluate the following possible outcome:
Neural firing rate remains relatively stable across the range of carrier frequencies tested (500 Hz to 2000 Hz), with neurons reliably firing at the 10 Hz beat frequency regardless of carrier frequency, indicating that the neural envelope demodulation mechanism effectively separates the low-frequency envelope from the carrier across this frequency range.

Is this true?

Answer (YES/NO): NO